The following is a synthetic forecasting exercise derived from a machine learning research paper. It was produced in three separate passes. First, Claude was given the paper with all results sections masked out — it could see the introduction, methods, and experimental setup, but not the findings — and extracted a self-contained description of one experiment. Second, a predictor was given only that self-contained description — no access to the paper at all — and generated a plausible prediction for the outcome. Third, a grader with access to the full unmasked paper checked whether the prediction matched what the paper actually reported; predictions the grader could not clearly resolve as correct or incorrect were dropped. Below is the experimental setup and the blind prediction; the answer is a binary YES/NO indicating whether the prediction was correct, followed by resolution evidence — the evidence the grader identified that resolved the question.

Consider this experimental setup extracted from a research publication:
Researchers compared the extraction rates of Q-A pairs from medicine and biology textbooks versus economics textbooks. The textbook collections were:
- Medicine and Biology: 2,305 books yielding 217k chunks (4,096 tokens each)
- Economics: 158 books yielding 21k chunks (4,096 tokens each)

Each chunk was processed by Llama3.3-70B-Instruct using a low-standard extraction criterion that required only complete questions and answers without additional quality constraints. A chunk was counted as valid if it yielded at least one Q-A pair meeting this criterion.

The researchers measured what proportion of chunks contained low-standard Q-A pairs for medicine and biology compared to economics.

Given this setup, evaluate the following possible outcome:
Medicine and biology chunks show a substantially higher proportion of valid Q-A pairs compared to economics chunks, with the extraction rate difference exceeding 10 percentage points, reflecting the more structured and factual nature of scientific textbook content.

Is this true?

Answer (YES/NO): NO